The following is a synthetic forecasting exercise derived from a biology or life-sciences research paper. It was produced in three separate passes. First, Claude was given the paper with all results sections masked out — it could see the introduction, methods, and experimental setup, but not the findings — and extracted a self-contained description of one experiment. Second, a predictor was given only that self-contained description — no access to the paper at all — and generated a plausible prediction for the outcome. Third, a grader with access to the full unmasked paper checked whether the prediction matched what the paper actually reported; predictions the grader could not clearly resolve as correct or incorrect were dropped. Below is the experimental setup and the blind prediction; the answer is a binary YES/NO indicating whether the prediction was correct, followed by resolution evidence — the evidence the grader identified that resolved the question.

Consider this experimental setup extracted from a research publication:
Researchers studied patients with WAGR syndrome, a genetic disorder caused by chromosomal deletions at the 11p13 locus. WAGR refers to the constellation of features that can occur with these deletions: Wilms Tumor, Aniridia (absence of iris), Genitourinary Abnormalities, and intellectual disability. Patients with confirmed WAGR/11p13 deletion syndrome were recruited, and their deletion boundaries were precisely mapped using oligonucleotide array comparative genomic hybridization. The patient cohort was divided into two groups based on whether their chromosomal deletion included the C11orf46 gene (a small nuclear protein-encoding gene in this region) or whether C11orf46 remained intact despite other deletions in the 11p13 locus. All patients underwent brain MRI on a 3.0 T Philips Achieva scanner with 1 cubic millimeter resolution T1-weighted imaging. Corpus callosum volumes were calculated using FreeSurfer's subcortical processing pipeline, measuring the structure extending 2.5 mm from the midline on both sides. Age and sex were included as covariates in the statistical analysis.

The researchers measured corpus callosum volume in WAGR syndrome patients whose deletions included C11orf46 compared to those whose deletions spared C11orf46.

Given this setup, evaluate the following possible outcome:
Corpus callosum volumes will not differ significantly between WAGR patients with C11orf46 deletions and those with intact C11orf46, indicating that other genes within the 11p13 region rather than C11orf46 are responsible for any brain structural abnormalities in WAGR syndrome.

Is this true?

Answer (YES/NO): NO